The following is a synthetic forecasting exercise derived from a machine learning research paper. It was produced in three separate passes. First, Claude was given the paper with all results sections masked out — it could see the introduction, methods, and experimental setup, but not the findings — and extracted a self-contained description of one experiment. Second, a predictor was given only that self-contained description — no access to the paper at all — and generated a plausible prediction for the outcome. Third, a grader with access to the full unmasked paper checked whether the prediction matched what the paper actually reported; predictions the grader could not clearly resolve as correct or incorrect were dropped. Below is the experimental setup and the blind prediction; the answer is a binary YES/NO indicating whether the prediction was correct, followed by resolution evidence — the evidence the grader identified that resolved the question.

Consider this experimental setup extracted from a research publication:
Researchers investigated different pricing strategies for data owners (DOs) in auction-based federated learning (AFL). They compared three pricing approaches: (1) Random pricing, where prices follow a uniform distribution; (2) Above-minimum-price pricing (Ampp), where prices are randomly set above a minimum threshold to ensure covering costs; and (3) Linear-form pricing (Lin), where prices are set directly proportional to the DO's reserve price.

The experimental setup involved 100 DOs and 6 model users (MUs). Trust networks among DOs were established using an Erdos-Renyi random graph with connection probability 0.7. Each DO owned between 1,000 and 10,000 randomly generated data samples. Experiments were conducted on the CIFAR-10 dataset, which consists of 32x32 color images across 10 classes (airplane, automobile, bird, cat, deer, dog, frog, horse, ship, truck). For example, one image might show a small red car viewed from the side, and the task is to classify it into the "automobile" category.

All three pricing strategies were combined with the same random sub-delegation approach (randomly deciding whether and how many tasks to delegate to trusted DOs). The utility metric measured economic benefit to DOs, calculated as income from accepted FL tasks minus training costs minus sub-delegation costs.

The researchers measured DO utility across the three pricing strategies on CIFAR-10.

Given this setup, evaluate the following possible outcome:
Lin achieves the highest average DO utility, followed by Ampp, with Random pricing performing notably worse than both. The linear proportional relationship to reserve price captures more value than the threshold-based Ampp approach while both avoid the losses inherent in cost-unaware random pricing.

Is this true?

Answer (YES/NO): NO